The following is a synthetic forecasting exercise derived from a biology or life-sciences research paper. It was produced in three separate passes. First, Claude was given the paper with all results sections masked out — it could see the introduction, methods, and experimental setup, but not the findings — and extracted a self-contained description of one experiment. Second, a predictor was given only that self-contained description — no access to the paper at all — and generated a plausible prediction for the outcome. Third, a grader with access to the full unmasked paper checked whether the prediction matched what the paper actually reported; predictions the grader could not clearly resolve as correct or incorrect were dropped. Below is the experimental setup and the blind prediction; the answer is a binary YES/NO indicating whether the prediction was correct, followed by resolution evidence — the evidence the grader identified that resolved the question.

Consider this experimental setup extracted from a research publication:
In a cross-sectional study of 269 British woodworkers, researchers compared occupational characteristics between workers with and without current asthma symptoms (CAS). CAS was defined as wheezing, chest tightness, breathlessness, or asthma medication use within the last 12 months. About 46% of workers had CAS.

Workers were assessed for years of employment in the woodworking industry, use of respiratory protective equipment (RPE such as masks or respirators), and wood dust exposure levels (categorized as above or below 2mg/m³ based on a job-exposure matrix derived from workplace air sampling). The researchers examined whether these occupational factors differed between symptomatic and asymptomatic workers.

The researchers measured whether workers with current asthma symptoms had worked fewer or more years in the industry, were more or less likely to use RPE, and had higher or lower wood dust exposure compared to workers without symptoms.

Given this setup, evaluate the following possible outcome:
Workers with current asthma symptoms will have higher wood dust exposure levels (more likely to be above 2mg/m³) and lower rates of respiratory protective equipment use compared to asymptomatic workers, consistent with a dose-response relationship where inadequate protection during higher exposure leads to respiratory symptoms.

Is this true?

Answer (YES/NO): NO